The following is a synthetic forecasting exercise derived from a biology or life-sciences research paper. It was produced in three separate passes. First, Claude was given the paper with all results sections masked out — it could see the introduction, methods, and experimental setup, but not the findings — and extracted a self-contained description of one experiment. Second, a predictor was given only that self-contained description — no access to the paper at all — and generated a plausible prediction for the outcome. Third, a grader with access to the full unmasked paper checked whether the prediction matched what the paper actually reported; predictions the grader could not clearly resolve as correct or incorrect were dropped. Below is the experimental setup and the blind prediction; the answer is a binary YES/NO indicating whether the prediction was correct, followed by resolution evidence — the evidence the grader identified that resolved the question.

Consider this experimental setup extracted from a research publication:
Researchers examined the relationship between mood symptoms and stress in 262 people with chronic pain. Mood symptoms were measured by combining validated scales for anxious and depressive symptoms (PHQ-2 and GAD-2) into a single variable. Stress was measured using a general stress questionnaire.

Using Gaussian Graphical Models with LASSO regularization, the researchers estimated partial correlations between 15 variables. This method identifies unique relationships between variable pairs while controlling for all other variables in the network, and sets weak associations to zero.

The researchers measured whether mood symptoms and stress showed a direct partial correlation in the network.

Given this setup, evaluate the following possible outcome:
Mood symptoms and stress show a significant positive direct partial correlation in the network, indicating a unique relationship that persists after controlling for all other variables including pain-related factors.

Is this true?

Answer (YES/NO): YES